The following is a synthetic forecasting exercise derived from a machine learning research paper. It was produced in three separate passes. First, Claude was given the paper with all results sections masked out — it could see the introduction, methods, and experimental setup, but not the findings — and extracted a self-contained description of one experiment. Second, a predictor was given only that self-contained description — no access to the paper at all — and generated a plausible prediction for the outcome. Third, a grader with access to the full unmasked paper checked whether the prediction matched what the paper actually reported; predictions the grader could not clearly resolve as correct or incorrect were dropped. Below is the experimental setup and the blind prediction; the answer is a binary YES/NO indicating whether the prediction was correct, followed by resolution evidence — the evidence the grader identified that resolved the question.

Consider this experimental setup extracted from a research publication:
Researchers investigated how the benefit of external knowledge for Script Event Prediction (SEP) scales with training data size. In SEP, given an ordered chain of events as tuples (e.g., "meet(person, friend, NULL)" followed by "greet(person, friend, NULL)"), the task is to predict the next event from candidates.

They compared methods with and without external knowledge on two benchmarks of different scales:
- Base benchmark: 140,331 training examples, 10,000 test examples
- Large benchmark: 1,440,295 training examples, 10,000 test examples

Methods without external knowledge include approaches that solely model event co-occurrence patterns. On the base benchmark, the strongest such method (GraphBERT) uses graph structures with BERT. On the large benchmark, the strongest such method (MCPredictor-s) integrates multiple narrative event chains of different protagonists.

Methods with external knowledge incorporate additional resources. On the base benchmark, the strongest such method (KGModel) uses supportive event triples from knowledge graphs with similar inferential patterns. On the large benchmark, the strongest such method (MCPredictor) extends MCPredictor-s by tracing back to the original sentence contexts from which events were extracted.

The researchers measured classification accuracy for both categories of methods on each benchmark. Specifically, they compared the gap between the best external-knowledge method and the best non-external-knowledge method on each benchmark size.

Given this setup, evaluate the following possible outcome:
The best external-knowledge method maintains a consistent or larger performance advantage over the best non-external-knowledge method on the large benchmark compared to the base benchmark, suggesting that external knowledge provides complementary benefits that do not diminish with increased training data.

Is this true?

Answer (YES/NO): NO